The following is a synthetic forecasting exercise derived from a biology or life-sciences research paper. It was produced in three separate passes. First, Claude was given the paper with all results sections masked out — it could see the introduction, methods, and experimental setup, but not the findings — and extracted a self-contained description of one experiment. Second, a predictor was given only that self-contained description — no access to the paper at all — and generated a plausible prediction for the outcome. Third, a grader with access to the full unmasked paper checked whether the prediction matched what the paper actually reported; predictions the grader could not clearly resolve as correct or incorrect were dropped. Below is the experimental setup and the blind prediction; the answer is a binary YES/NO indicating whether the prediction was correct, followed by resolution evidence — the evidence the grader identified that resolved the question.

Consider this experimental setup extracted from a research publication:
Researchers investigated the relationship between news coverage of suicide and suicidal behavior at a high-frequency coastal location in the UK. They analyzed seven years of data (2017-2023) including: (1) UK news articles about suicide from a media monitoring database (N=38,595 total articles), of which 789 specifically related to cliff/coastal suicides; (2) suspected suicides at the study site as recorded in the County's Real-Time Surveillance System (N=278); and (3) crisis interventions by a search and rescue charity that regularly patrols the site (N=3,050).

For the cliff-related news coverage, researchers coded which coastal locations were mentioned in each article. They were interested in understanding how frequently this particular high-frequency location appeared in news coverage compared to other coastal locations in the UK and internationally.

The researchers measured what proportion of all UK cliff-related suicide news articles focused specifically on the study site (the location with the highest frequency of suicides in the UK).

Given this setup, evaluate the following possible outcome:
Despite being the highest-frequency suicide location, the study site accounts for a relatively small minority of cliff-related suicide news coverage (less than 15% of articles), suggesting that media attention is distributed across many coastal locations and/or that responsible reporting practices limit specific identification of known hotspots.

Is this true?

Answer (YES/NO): NO